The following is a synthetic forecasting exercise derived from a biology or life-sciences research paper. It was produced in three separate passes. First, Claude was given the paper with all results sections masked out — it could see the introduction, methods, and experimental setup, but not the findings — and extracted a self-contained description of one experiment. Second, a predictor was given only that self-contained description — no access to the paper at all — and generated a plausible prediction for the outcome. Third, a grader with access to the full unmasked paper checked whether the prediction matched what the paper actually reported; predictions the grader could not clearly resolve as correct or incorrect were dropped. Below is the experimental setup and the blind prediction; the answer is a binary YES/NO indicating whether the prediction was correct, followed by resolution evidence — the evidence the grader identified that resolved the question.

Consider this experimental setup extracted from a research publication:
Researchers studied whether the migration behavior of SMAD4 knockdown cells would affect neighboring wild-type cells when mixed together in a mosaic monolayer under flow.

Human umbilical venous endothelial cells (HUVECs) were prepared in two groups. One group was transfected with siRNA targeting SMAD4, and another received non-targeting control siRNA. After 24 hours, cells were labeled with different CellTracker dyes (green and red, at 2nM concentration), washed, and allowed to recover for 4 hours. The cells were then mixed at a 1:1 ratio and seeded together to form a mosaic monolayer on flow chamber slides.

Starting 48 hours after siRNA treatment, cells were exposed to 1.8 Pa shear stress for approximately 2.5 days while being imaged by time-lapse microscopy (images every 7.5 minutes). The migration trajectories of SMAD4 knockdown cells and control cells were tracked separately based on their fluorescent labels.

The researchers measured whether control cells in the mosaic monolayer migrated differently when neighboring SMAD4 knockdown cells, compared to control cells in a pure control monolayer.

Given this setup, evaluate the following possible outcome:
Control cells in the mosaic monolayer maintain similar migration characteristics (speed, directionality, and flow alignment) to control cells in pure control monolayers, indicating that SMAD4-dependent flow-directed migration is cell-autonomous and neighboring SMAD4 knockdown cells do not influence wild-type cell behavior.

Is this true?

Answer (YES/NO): NO